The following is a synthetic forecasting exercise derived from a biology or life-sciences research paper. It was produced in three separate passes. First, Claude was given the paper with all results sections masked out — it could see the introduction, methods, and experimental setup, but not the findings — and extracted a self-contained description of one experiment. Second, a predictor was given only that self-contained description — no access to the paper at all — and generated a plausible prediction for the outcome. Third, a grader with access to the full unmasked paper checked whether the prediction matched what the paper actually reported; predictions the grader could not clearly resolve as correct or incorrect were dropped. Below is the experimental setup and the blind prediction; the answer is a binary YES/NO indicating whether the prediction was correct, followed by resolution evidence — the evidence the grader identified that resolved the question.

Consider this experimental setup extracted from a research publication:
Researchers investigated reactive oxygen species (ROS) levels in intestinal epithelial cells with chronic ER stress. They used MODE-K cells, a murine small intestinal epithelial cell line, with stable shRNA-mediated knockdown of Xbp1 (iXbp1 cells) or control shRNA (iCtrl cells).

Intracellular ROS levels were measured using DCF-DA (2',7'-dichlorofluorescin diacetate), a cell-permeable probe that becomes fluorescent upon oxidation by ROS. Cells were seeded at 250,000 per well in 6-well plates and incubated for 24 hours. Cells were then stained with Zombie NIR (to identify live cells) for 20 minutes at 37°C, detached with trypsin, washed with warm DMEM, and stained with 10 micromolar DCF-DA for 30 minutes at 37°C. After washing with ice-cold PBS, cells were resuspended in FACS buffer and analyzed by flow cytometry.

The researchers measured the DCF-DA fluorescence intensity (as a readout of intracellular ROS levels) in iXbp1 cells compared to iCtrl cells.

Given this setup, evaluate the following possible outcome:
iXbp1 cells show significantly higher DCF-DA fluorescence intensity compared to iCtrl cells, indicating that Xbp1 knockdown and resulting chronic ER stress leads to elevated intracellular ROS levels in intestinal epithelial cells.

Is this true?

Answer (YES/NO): YES